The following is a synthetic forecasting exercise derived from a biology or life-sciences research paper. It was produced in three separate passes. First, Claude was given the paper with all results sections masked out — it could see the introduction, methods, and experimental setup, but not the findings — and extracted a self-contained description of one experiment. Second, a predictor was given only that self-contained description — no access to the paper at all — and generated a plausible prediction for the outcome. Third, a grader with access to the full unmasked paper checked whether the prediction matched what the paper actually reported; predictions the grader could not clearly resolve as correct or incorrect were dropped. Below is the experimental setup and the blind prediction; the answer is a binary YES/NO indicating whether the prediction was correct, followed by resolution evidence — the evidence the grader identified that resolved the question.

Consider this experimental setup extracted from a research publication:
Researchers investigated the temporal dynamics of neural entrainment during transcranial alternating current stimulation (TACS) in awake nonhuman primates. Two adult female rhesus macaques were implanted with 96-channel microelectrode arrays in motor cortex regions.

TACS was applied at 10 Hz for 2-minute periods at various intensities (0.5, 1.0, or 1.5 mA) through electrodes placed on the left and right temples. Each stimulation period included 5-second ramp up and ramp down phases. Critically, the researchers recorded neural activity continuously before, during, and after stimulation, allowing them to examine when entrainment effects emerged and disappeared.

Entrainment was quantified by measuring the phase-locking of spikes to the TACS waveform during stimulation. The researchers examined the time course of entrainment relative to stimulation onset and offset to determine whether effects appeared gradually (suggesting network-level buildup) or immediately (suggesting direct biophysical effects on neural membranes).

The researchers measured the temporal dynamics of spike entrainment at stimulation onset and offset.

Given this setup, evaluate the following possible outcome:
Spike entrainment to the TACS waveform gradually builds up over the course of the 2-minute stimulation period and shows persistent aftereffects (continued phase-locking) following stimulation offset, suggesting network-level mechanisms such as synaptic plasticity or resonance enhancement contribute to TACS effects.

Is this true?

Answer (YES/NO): NO